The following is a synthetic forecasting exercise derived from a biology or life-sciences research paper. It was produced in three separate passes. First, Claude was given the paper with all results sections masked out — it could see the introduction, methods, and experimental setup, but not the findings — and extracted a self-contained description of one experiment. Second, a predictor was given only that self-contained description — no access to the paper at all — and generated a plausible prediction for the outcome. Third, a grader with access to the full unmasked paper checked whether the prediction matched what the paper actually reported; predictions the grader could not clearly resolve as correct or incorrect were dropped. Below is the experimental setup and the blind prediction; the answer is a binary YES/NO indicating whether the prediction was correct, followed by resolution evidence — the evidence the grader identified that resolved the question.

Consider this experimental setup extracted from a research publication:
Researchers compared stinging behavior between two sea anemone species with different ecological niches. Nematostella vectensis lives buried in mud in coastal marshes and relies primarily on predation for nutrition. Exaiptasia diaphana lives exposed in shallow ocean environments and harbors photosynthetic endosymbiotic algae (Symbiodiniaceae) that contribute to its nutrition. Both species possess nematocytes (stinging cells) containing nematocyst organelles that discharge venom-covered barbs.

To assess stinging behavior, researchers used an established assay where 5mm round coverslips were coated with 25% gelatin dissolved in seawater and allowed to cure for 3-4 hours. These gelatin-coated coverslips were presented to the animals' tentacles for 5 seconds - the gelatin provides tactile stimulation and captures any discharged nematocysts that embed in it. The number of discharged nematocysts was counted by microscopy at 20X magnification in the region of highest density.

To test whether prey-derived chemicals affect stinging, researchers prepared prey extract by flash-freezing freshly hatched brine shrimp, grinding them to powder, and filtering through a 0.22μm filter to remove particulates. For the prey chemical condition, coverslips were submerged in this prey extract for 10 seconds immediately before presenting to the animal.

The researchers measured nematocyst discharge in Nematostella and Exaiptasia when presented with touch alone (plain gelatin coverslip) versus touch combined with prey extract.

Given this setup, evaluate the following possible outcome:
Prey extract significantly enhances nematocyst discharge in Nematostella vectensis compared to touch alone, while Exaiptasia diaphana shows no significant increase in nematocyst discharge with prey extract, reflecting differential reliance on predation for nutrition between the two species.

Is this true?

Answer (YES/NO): YES